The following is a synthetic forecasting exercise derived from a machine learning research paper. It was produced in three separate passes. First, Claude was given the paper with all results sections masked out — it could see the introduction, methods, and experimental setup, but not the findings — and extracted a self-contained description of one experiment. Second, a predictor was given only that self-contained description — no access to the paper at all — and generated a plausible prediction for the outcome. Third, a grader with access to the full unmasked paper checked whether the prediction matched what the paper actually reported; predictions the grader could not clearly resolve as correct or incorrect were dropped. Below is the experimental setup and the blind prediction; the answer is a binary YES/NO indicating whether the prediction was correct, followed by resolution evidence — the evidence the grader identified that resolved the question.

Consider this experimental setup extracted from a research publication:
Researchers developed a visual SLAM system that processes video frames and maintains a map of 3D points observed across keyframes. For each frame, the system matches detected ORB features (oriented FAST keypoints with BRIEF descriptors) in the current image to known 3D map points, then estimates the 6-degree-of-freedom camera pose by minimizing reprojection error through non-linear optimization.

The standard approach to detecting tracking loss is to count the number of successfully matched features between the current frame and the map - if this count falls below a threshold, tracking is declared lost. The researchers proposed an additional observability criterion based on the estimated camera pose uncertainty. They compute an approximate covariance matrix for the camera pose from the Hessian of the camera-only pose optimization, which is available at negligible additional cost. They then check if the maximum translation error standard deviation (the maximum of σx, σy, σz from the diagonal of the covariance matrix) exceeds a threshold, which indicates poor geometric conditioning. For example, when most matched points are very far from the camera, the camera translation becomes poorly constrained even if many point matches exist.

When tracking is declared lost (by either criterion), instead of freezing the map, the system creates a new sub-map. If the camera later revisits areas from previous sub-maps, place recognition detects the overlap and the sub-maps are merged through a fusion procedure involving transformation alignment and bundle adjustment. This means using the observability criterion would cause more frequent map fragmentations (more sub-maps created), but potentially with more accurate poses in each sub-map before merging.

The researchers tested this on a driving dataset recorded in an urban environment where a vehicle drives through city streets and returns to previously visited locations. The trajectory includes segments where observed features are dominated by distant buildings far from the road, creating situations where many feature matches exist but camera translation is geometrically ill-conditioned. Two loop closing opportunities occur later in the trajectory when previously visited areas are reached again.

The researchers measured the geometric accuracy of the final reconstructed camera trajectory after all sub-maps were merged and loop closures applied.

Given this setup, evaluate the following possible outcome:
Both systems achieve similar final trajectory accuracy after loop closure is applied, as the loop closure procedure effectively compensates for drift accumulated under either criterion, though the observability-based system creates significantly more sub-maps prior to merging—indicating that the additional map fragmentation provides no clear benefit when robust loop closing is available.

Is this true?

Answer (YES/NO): NO